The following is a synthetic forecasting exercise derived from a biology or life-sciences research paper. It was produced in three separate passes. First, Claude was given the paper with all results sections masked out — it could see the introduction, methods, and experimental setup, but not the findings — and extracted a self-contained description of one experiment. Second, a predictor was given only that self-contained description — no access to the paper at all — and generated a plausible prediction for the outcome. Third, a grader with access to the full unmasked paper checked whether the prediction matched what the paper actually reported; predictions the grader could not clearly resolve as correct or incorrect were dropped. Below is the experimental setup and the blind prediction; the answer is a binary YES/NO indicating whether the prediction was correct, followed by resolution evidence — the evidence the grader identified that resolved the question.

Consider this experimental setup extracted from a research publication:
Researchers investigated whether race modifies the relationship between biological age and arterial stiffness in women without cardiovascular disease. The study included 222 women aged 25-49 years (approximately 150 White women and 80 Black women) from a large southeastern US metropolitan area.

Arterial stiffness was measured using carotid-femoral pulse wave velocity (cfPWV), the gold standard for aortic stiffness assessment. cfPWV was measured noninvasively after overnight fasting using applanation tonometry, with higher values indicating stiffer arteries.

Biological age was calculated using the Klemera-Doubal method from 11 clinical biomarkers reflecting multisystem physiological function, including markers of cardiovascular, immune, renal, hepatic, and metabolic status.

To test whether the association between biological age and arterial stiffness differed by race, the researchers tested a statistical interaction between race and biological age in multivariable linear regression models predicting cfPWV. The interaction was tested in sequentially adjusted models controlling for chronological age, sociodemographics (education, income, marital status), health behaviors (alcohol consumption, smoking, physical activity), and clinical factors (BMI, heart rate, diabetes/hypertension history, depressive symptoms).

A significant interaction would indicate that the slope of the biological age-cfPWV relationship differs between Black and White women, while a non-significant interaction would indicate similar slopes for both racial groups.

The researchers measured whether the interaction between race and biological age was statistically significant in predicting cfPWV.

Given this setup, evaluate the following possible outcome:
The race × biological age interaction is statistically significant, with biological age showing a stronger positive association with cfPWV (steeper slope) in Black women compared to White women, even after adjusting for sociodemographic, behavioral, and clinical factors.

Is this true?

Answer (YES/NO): NO